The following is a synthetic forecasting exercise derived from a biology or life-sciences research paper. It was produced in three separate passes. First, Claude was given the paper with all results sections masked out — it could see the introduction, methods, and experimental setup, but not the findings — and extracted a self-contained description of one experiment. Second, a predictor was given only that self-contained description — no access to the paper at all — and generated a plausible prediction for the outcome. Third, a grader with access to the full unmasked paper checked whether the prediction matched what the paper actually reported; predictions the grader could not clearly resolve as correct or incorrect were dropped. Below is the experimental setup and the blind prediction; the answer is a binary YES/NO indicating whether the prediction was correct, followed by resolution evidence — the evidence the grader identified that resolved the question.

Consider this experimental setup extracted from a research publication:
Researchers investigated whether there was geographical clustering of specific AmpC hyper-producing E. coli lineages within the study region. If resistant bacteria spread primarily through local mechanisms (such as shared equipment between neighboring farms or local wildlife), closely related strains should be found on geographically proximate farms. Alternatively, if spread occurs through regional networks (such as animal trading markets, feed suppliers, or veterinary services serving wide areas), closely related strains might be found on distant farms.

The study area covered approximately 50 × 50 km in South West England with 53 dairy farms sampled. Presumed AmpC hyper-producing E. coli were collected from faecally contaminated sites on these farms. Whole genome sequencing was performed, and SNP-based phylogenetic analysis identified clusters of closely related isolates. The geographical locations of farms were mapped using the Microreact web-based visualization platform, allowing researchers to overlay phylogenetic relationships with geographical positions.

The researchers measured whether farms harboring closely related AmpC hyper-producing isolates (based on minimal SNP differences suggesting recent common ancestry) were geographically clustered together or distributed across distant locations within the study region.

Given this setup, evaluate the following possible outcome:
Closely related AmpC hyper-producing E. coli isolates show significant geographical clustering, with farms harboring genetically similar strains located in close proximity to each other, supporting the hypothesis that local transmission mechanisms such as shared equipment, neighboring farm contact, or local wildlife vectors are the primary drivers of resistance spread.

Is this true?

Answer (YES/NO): NO